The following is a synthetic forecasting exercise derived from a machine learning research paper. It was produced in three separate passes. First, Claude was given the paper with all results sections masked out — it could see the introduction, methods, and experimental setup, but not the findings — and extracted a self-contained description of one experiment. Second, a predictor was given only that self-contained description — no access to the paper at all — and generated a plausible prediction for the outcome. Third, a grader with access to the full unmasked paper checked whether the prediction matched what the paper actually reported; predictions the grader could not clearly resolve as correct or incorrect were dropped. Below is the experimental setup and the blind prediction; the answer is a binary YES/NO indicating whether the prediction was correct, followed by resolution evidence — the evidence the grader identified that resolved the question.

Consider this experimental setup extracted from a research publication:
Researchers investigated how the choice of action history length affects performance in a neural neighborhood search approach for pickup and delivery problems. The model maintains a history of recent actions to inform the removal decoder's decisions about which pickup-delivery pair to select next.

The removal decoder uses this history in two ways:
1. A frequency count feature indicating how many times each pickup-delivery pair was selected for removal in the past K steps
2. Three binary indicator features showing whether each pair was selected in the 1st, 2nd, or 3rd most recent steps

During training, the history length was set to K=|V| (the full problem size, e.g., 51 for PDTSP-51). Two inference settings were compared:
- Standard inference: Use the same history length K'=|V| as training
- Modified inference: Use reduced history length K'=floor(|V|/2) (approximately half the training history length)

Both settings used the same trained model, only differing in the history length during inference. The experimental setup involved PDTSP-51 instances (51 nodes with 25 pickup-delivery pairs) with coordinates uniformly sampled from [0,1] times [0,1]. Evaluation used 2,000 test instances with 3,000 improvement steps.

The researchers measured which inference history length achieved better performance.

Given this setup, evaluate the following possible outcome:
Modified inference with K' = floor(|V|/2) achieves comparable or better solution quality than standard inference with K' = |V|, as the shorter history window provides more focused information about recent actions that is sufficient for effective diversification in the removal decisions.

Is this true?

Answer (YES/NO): YES